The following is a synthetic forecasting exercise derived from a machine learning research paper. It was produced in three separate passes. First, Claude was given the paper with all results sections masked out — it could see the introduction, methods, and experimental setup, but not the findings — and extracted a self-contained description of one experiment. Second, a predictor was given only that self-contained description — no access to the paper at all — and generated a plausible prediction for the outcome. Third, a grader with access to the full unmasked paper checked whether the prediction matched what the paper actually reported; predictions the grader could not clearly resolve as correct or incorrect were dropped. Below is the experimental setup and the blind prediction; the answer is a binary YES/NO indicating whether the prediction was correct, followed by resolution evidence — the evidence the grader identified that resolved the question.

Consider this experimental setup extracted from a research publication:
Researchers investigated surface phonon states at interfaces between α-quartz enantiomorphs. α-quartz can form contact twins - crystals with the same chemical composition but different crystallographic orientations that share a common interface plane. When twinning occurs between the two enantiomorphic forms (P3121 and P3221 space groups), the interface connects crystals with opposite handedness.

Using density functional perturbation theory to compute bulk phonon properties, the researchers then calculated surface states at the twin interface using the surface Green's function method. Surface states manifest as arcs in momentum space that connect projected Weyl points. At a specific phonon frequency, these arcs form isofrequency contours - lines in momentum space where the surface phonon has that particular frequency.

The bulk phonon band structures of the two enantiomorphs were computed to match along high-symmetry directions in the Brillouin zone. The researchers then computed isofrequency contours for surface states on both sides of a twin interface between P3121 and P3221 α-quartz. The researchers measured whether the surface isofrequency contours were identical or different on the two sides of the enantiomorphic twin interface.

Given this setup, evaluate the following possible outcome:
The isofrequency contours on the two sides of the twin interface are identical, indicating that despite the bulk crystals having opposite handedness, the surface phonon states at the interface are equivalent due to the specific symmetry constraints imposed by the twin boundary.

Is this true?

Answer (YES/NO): NO